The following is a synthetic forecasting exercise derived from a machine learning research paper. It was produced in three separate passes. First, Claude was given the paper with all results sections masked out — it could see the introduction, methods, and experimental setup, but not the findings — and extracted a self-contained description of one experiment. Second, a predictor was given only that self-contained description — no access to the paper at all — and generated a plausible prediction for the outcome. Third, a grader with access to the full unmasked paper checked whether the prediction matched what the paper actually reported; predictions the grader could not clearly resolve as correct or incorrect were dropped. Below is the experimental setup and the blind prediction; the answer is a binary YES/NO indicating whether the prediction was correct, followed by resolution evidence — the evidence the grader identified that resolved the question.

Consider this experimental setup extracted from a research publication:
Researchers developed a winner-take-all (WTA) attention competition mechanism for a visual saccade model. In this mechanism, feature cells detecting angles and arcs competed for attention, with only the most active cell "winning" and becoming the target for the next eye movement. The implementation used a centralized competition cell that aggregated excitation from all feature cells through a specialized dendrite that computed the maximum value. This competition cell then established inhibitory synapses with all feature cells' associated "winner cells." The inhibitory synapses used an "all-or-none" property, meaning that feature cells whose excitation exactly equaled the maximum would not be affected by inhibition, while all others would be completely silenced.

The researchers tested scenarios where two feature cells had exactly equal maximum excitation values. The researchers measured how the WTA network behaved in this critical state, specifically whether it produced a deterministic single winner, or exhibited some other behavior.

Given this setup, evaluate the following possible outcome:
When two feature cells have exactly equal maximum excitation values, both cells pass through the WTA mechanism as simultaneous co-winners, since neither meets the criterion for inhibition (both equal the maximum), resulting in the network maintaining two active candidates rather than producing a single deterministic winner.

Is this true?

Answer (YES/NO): YES